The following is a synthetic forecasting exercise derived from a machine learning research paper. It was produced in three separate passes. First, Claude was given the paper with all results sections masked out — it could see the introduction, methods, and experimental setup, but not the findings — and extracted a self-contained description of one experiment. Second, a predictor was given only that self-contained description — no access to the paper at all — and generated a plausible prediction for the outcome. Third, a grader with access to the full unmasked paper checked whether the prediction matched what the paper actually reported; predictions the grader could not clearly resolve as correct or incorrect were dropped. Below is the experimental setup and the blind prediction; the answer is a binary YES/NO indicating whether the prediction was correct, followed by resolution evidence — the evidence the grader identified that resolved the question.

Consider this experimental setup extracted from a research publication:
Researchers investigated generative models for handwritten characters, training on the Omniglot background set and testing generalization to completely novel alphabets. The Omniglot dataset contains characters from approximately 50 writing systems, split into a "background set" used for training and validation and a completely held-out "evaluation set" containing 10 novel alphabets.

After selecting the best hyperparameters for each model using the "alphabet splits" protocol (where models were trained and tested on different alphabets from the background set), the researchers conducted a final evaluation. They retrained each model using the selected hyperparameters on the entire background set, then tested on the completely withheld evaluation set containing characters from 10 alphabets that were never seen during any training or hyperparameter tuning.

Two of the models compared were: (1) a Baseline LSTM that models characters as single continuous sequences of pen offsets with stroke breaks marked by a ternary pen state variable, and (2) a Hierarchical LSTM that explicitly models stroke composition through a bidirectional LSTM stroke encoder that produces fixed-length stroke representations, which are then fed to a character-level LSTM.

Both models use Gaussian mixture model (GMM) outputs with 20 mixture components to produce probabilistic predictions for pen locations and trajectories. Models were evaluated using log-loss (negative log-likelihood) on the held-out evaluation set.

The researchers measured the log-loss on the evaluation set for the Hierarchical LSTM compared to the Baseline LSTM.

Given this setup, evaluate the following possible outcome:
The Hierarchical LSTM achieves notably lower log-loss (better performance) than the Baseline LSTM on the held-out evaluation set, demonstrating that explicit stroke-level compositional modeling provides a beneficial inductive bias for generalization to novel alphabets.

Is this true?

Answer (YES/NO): NO